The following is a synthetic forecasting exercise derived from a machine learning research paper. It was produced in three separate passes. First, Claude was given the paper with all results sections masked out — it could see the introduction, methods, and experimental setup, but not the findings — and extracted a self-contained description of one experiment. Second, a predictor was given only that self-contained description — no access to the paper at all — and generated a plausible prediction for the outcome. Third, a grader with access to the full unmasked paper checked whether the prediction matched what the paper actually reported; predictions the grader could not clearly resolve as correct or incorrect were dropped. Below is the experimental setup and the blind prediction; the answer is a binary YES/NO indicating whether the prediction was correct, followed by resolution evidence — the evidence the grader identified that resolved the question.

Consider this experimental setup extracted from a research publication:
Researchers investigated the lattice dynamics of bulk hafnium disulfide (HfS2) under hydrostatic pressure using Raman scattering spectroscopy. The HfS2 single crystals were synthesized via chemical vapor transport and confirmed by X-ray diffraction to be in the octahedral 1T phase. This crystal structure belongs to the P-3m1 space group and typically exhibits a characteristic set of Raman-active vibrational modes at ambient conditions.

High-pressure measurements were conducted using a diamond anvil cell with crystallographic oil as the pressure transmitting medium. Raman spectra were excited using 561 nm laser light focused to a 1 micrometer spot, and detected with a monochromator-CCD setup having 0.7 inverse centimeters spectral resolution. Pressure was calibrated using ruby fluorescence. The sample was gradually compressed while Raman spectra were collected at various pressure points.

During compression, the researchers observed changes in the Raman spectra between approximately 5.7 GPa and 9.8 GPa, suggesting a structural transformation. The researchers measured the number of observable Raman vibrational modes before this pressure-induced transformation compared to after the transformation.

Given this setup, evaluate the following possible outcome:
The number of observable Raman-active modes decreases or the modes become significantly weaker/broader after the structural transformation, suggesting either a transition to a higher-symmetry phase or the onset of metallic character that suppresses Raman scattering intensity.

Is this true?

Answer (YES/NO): NO